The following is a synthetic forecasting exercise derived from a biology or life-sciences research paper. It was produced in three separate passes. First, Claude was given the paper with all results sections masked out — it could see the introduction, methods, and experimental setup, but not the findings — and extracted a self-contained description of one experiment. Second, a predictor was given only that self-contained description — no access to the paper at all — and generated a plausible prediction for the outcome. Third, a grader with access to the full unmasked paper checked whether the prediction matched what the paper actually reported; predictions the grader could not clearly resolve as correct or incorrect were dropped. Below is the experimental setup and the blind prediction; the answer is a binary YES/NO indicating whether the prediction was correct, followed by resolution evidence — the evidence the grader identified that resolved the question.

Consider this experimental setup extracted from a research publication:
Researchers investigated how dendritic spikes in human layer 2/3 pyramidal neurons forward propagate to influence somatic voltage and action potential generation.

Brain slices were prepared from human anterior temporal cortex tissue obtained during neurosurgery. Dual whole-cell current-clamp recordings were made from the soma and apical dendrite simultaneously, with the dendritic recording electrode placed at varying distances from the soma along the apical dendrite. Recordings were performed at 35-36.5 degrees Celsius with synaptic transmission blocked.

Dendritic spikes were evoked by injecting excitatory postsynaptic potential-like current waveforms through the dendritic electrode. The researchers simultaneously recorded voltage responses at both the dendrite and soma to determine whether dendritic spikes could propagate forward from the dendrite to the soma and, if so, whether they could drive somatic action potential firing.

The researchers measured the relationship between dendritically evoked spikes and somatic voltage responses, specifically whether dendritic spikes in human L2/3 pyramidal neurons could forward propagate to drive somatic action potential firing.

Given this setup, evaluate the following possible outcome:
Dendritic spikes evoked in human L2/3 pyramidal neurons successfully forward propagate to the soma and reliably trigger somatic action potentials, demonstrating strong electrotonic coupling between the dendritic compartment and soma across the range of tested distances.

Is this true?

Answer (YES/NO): YES